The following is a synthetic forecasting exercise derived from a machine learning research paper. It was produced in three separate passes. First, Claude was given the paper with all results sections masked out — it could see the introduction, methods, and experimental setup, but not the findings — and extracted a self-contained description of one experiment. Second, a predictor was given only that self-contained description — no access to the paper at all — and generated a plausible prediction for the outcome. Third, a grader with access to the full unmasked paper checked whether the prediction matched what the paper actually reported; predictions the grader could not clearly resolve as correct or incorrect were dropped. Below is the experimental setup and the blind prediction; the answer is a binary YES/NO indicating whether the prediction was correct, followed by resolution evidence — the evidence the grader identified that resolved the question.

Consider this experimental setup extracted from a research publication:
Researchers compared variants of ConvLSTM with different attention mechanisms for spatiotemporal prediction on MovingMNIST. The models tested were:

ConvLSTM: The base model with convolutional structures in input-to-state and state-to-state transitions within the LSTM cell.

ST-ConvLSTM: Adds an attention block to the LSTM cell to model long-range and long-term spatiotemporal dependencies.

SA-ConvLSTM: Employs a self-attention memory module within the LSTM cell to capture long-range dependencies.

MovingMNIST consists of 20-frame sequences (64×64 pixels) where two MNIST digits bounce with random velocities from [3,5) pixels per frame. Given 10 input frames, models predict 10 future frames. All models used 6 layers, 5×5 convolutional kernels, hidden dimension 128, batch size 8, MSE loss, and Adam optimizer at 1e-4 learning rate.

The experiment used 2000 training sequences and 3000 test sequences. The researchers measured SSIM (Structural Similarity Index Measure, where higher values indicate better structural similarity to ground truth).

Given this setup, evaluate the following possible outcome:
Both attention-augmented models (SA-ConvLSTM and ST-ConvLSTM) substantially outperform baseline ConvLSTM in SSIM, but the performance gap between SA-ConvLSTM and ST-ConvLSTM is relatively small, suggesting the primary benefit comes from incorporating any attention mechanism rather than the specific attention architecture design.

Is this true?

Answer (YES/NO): NO